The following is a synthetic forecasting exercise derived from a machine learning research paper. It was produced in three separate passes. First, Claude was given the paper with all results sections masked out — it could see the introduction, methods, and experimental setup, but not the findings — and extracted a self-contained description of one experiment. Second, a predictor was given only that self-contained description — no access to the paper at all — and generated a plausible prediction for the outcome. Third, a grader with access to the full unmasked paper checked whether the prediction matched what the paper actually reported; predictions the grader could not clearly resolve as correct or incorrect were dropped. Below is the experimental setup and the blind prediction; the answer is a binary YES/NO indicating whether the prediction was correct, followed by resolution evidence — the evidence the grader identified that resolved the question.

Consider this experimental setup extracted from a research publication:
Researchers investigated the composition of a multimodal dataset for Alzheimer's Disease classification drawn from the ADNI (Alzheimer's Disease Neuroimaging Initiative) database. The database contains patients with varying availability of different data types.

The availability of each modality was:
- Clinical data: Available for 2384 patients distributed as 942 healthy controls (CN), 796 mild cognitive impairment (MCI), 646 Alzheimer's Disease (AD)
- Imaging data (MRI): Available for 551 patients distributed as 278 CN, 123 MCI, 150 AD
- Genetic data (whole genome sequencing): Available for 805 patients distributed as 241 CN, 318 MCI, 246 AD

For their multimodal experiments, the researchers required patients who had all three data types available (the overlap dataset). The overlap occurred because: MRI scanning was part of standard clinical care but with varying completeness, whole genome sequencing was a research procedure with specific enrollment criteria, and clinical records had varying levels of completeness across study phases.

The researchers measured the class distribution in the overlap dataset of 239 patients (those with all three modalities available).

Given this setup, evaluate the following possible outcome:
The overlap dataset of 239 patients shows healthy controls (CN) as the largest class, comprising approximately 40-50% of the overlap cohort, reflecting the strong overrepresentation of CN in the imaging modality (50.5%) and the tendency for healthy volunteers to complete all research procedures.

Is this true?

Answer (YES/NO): NO